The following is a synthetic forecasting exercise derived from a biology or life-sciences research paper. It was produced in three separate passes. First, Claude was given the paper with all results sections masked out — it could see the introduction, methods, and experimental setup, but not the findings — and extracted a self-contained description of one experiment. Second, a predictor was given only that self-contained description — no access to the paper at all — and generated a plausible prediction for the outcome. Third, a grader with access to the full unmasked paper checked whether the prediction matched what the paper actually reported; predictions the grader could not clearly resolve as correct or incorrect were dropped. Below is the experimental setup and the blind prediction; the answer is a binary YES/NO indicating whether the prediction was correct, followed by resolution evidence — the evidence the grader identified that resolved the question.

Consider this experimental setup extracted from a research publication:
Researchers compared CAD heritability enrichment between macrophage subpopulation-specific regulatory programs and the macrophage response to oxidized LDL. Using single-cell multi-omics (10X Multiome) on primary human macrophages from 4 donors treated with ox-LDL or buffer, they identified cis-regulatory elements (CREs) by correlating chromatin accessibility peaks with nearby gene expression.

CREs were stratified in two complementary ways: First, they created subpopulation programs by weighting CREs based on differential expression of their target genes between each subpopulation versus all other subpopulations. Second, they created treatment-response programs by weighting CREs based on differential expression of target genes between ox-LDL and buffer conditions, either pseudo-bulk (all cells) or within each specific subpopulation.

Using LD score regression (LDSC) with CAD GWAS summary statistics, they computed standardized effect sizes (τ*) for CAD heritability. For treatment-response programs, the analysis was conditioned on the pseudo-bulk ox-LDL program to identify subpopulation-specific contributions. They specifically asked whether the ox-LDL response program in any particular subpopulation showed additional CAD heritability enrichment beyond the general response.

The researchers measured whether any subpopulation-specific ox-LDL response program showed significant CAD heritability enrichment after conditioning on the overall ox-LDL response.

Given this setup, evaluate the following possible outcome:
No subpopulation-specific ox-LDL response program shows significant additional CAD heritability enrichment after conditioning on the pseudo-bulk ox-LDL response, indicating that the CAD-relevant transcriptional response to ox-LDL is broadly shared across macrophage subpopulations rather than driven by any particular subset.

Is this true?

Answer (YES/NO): NO